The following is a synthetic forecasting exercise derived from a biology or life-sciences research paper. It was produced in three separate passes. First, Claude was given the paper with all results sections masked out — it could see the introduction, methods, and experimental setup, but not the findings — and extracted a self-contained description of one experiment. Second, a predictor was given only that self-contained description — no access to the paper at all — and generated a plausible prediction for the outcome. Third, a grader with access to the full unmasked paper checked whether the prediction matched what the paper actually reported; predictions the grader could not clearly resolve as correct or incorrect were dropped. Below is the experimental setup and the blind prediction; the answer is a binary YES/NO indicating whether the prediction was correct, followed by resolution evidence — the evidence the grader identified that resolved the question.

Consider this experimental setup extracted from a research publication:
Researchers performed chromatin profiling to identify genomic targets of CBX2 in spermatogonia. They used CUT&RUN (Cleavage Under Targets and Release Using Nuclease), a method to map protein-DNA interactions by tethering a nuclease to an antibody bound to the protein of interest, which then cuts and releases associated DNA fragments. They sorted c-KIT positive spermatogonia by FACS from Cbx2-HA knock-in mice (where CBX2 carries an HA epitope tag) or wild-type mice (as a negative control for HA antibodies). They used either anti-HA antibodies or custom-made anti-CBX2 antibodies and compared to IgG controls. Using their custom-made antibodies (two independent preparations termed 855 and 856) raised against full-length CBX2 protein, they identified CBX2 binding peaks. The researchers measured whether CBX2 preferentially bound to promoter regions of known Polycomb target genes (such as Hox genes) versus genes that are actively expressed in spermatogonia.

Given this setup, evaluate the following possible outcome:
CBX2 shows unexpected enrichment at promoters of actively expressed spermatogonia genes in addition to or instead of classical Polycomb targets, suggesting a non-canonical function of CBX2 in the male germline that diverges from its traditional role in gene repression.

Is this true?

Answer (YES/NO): NO